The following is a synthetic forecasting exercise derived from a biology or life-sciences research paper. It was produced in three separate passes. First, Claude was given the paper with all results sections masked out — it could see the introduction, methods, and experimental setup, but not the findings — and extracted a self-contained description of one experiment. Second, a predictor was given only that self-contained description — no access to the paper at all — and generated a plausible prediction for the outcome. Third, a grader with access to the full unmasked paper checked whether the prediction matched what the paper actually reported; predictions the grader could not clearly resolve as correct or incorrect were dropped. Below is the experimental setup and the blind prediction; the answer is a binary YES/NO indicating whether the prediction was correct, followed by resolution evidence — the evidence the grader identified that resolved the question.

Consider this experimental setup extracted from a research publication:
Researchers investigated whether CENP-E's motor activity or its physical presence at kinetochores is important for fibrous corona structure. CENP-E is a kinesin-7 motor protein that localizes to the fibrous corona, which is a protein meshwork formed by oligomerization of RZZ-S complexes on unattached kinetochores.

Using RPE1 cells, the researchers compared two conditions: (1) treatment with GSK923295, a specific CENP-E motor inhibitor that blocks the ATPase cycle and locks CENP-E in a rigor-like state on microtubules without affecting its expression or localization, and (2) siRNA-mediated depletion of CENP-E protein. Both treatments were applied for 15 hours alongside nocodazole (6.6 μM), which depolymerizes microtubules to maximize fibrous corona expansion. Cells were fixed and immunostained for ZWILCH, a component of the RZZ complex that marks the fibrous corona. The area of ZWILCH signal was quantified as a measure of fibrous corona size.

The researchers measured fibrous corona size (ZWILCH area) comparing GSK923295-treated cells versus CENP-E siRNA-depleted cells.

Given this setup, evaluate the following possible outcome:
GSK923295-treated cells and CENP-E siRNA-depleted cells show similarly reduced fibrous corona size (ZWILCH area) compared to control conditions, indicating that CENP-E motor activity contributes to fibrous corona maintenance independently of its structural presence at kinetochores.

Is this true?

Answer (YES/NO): NO